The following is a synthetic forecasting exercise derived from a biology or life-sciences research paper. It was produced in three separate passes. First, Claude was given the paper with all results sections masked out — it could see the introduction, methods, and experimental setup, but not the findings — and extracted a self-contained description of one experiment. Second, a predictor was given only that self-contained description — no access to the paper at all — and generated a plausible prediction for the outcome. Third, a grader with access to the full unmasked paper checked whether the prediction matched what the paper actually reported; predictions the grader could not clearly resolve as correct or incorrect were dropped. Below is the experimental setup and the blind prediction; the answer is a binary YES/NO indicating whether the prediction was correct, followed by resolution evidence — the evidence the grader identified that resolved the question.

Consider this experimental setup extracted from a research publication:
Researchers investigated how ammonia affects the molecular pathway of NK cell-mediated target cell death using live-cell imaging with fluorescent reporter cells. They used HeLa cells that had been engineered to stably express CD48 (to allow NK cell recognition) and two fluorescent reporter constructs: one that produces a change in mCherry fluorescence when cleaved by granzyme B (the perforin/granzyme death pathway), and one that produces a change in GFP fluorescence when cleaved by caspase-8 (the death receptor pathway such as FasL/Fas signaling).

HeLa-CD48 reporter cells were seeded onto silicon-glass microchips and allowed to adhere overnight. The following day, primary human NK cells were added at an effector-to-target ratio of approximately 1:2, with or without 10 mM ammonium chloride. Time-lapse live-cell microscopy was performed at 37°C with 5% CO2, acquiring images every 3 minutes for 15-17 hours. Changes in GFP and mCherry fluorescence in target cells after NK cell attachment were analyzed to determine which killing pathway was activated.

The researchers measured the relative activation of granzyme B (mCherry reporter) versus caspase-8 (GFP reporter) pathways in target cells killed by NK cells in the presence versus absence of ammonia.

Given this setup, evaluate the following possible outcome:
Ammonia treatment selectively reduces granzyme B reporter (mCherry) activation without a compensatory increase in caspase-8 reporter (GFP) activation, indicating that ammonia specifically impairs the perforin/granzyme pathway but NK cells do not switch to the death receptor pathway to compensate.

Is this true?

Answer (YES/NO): NO